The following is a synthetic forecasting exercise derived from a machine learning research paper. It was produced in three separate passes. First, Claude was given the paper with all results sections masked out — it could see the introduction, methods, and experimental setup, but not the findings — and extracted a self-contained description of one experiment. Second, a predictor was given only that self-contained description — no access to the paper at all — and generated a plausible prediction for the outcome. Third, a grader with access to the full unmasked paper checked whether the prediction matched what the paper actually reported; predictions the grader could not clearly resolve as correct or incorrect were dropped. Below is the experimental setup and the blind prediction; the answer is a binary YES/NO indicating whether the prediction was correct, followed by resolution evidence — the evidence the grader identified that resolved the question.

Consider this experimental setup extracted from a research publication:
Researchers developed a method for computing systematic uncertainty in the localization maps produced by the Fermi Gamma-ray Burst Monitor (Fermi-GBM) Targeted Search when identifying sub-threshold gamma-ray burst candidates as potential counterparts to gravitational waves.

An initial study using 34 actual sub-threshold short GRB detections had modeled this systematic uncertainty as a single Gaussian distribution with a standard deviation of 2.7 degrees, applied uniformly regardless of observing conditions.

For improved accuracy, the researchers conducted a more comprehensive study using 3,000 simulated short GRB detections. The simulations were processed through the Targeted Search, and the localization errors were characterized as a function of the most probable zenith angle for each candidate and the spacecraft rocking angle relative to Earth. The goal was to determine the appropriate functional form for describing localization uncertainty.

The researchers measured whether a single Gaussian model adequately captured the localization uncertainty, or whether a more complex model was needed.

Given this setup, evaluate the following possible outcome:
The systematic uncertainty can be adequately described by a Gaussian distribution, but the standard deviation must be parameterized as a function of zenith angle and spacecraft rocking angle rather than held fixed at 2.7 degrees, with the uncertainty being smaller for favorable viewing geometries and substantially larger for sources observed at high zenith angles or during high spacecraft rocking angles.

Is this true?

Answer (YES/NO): NO